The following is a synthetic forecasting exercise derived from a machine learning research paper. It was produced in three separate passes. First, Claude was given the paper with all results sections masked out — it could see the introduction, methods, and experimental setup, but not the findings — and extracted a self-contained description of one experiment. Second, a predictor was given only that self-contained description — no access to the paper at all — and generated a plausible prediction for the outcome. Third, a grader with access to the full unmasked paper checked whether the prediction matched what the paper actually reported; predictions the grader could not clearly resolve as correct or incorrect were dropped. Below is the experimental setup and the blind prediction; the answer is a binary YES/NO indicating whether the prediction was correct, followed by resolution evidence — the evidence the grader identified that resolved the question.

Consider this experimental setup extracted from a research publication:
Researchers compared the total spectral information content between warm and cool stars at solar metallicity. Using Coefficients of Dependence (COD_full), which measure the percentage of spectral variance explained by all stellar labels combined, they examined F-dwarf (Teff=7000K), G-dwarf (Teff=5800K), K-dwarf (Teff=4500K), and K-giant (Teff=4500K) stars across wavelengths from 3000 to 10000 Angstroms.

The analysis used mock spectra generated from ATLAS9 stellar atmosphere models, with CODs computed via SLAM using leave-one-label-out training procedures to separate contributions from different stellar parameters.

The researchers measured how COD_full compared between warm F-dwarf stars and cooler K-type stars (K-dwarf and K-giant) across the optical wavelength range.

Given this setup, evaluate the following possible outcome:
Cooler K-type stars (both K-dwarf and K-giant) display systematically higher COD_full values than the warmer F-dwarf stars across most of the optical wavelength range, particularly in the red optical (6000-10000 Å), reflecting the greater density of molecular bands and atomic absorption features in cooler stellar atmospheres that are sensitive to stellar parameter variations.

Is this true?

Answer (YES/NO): YES